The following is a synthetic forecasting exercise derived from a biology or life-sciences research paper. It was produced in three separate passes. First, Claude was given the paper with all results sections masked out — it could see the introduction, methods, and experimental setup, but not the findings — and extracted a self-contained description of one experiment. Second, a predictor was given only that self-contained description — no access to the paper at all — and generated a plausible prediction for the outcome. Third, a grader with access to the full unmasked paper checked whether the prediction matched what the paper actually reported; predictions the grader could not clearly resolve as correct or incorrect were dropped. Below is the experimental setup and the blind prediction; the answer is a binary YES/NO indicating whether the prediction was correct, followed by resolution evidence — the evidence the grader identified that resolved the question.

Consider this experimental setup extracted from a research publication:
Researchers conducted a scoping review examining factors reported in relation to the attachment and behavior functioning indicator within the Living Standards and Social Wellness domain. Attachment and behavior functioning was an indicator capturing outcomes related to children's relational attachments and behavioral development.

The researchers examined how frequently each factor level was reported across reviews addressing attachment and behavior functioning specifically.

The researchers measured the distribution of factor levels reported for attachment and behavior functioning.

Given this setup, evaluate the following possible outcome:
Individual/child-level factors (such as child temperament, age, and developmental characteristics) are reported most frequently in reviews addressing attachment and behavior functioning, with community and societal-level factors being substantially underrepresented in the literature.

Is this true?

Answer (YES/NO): NO